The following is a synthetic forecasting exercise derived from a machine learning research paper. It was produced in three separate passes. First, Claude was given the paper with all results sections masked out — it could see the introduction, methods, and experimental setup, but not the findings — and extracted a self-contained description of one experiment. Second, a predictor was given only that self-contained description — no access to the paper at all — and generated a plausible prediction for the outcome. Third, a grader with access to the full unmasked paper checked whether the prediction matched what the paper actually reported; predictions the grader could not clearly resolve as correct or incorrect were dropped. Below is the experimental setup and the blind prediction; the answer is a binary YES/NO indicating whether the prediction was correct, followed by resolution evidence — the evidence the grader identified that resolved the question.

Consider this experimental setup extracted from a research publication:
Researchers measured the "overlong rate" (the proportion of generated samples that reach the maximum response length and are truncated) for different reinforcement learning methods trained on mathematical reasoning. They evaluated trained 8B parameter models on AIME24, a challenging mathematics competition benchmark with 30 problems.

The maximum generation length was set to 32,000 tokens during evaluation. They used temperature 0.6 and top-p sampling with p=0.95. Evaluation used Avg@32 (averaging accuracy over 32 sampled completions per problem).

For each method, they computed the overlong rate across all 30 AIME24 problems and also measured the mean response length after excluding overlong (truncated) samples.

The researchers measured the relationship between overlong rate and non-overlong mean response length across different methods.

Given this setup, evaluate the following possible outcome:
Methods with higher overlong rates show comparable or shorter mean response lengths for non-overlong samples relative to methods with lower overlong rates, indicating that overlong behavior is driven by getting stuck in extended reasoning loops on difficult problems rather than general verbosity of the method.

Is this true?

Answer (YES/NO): NO